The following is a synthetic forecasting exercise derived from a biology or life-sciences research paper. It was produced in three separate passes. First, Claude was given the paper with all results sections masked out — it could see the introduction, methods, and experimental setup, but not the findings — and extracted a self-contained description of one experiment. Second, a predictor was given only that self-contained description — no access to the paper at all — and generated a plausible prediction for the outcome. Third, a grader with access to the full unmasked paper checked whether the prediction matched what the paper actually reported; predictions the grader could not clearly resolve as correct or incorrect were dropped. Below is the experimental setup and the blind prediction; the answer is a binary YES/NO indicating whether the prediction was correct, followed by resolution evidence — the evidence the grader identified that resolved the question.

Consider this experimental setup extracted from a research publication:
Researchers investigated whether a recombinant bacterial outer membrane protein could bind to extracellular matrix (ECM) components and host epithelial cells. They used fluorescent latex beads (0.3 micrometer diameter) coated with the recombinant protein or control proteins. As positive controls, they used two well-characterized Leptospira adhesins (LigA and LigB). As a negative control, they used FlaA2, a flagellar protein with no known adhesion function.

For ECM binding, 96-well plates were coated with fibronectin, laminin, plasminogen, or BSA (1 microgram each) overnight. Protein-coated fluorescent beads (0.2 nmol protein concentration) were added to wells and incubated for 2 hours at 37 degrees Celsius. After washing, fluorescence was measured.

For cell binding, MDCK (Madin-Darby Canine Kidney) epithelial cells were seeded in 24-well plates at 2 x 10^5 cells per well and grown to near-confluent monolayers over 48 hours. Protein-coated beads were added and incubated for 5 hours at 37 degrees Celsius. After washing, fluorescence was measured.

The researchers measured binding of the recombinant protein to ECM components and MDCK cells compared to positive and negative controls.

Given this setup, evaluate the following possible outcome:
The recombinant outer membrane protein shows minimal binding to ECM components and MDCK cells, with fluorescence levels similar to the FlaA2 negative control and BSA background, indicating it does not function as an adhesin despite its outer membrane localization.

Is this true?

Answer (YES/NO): NO